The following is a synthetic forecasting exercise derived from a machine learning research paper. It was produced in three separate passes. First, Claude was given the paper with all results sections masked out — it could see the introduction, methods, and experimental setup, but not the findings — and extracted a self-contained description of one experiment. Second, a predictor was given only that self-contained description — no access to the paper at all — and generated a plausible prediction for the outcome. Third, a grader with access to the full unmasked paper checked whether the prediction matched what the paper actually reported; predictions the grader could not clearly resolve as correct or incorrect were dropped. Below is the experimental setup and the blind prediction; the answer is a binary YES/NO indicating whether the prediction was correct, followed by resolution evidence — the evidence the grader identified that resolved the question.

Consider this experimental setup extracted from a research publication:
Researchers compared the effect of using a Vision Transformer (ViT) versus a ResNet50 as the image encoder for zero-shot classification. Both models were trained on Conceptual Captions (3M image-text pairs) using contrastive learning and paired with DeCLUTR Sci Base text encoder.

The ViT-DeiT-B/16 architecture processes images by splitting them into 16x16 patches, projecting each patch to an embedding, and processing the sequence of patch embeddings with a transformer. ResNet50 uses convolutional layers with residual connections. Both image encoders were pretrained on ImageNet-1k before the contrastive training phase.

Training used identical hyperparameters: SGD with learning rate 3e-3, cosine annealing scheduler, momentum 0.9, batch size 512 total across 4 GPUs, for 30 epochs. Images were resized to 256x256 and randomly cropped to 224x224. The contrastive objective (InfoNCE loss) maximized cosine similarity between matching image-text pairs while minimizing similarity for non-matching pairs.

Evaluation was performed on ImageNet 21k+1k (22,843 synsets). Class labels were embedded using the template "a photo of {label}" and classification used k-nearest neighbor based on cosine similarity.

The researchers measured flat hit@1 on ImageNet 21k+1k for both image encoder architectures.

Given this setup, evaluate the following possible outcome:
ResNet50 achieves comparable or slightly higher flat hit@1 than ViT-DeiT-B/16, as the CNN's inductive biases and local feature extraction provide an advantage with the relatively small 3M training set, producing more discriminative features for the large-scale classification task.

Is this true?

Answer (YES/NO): NO